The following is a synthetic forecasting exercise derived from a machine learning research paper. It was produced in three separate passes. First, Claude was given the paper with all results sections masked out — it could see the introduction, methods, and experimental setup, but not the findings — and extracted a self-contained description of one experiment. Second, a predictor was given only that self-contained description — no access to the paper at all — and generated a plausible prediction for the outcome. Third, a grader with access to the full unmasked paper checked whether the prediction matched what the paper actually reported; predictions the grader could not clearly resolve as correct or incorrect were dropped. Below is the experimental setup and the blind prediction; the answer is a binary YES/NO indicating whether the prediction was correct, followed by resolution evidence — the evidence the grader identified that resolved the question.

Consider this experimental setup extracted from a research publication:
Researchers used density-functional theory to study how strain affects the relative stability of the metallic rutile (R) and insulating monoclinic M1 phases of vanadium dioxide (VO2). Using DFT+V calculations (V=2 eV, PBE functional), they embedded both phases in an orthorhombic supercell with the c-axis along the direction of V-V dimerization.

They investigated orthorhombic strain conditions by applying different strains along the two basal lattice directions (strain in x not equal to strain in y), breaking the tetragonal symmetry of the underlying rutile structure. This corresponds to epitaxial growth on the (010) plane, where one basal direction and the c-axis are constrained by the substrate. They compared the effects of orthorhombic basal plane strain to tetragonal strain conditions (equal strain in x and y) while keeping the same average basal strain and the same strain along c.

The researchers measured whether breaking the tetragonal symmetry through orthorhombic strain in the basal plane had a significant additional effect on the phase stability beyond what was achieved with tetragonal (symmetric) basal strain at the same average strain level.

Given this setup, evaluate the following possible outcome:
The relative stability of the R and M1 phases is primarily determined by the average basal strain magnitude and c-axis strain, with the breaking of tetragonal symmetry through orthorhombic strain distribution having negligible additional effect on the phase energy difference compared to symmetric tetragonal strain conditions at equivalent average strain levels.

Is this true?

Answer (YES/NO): YES